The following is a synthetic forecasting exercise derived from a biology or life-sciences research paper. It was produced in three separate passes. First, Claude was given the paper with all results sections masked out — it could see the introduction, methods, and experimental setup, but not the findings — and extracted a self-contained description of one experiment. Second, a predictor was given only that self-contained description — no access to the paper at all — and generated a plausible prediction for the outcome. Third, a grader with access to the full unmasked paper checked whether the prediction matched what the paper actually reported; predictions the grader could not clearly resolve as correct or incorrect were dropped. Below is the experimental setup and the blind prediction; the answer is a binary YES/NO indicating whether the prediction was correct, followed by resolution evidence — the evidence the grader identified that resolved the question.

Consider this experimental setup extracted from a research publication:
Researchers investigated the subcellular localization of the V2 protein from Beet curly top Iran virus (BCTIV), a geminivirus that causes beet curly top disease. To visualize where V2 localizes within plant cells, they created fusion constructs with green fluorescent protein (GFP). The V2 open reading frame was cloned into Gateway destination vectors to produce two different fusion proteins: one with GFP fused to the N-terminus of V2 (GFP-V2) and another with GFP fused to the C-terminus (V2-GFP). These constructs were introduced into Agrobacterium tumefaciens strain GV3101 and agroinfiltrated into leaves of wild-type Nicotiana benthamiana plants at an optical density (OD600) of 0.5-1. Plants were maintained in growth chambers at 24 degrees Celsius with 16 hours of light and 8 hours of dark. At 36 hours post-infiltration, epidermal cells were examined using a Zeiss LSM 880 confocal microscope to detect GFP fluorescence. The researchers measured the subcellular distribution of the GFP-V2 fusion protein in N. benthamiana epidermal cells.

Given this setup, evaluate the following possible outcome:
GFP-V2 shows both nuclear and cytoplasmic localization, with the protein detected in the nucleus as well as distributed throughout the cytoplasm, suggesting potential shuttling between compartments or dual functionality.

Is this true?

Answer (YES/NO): NO